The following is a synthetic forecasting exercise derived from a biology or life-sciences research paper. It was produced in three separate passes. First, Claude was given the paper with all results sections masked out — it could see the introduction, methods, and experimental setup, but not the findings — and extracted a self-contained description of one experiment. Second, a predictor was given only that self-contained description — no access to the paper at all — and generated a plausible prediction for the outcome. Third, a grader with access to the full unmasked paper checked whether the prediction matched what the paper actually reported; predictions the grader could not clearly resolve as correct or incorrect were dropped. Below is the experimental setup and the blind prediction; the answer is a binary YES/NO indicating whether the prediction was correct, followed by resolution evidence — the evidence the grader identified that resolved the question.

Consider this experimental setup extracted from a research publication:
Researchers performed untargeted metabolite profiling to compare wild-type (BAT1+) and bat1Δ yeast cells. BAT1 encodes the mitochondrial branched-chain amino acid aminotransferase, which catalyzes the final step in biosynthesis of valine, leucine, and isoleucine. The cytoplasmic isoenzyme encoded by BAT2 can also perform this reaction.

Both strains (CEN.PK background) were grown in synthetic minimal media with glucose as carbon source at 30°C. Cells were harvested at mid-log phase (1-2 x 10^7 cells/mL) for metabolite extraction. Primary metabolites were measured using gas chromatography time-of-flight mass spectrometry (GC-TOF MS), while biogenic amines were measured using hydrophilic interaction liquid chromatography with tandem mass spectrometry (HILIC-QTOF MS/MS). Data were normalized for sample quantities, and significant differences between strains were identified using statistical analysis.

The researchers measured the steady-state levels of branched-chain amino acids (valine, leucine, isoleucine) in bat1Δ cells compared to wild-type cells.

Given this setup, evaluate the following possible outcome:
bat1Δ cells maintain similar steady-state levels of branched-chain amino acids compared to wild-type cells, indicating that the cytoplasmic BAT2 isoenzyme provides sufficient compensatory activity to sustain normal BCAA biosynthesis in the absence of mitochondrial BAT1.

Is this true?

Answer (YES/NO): NO